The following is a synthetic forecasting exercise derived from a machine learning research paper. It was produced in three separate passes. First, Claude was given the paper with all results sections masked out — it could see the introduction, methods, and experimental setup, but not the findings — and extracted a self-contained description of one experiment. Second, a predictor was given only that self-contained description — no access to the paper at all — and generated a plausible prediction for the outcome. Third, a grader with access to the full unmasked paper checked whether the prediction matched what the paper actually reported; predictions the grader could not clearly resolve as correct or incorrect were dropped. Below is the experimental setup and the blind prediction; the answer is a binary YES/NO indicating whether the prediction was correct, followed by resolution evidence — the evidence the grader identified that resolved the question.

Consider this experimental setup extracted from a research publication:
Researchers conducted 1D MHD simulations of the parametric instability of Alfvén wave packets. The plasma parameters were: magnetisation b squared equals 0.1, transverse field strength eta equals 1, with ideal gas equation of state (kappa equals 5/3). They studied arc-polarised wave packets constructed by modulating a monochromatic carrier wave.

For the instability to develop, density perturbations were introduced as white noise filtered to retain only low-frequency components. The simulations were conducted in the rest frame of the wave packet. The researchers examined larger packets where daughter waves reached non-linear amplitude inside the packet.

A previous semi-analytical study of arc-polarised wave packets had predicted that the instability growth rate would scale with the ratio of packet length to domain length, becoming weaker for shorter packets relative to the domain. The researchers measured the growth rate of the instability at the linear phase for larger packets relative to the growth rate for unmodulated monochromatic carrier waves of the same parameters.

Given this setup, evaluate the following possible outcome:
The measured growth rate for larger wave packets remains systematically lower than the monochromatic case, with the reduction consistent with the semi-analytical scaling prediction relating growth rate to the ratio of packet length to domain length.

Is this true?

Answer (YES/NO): NO